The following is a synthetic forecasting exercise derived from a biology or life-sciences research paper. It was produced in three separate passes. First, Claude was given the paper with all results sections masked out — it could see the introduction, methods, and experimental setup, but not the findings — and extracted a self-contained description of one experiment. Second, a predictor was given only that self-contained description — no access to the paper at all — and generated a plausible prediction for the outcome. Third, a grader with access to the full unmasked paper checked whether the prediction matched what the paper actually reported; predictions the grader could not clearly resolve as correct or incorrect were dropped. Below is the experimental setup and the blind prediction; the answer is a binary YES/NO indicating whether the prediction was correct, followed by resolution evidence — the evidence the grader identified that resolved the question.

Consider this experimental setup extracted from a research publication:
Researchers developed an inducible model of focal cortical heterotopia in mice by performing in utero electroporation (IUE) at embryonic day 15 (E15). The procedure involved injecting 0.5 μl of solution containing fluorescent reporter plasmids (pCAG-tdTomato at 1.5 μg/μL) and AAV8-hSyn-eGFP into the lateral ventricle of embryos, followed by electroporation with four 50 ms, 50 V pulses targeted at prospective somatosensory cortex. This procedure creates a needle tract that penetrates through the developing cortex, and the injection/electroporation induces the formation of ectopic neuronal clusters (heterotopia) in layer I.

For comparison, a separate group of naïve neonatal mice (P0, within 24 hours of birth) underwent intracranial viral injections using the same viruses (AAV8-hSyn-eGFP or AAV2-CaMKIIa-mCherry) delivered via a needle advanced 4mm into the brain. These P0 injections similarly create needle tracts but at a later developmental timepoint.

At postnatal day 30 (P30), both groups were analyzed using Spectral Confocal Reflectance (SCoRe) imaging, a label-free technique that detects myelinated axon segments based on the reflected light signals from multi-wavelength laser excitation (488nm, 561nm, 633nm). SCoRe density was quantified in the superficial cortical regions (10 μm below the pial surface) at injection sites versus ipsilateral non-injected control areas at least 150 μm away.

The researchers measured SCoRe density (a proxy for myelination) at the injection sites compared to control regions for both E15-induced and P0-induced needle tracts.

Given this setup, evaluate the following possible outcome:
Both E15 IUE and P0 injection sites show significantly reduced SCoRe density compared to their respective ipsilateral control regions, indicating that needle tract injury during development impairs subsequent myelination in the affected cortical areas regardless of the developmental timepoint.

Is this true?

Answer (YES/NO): NO